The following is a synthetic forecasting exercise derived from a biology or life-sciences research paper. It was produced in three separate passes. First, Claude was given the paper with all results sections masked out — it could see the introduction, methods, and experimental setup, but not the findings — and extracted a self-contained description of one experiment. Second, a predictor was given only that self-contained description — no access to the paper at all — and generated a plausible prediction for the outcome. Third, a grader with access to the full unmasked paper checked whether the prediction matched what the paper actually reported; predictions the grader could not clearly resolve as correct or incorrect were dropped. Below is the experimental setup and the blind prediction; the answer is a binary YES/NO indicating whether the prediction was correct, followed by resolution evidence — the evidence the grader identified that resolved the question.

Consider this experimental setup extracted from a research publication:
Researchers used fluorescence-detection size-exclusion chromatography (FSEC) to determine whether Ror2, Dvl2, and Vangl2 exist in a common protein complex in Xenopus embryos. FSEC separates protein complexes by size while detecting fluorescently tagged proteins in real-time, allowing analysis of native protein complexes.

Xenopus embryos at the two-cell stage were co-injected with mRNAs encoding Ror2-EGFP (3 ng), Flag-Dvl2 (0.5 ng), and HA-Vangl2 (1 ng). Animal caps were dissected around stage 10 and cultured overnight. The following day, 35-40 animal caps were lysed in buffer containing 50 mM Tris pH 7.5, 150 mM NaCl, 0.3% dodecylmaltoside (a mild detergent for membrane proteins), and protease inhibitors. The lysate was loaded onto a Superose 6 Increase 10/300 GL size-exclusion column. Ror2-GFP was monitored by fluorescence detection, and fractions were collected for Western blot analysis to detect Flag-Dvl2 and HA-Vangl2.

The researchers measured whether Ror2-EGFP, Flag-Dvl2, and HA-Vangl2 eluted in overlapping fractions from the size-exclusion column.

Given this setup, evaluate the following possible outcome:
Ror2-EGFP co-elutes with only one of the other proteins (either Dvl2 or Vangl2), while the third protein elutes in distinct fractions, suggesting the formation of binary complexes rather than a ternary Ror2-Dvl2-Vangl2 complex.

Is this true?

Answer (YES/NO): NO